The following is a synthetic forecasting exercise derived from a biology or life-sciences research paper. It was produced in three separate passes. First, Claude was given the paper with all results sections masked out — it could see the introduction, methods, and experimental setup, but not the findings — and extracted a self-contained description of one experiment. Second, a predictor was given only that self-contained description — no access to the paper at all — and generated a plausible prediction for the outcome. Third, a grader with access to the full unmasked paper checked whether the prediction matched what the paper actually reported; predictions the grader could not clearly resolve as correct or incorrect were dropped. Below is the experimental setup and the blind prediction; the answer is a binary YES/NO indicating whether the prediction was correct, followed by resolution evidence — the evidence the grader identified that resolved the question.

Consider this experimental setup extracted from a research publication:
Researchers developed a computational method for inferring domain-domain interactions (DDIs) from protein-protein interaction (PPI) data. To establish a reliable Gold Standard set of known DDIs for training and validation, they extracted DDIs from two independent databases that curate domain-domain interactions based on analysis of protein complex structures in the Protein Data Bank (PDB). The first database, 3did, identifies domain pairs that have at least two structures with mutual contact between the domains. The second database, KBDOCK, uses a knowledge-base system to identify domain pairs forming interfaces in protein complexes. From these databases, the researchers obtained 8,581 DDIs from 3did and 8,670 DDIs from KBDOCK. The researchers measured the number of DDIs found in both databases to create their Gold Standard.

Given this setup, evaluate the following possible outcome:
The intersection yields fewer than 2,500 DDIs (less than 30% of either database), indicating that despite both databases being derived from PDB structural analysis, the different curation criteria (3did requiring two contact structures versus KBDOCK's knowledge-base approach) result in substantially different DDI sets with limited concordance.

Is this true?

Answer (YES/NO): NO